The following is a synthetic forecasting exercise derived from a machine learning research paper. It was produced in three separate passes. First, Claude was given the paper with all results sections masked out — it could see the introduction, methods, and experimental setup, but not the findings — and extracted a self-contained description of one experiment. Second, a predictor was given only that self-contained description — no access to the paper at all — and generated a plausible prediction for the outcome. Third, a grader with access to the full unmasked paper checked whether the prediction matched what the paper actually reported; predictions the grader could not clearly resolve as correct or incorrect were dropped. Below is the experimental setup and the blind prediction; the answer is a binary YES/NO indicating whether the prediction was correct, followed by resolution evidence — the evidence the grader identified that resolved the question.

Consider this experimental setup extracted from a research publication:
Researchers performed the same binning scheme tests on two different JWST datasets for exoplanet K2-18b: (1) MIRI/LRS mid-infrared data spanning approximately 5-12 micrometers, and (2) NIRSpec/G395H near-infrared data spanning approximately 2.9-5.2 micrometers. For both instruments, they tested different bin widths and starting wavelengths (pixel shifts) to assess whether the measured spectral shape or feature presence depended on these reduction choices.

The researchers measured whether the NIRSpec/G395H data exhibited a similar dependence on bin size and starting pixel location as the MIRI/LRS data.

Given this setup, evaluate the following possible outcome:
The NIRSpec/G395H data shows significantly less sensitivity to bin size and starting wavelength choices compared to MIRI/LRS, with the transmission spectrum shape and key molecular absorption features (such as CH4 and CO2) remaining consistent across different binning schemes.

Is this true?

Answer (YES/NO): YES